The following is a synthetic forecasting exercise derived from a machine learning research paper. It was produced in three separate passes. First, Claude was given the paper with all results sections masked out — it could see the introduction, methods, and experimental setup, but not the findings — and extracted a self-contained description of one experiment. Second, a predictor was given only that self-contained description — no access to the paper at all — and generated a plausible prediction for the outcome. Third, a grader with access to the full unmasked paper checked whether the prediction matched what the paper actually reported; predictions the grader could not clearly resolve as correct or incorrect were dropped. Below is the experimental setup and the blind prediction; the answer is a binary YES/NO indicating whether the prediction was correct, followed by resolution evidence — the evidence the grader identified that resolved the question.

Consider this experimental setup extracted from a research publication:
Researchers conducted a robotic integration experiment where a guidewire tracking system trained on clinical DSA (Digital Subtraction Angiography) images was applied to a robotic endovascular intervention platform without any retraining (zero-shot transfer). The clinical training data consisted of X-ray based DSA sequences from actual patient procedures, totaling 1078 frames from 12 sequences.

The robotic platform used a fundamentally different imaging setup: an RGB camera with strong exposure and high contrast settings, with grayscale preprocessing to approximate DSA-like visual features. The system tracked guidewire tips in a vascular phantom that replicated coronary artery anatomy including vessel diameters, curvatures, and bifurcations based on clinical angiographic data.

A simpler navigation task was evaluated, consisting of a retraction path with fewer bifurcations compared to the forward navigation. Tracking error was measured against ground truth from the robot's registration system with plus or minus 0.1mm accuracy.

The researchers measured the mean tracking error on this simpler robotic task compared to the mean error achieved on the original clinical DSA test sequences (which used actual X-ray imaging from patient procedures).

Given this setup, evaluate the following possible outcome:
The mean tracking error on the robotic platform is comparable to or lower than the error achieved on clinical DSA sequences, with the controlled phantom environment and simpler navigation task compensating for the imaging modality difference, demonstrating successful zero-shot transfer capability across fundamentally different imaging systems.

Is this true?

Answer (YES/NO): YES